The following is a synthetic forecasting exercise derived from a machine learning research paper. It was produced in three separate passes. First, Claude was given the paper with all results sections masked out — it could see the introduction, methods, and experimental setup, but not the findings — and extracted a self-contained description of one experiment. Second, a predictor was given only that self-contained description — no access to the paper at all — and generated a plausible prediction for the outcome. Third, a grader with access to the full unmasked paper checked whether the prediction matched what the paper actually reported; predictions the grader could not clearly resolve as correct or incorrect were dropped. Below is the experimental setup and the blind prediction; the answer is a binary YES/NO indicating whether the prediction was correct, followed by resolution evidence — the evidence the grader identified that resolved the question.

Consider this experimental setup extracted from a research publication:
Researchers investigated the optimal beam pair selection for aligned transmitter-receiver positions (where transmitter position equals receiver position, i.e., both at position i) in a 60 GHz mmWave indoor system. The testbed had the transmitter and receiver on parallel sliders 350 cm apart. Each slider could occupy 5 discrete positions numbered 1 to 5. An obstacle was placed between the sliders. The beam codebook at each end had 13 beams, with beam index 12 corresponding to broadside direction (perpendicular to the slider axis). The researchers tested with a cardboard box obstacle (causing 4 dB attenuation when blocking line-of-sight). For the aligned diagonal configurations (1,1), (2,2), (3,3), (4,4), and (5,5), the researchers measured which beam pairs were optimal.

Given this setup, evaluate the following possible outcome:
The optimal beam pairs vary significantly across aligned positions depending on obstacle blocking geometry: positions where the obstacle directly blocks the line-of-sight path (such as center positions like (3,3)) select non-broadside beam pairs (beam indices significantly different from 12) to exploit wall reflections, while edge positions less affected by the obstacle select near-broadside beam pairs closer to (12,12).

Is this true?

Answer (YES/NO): NO